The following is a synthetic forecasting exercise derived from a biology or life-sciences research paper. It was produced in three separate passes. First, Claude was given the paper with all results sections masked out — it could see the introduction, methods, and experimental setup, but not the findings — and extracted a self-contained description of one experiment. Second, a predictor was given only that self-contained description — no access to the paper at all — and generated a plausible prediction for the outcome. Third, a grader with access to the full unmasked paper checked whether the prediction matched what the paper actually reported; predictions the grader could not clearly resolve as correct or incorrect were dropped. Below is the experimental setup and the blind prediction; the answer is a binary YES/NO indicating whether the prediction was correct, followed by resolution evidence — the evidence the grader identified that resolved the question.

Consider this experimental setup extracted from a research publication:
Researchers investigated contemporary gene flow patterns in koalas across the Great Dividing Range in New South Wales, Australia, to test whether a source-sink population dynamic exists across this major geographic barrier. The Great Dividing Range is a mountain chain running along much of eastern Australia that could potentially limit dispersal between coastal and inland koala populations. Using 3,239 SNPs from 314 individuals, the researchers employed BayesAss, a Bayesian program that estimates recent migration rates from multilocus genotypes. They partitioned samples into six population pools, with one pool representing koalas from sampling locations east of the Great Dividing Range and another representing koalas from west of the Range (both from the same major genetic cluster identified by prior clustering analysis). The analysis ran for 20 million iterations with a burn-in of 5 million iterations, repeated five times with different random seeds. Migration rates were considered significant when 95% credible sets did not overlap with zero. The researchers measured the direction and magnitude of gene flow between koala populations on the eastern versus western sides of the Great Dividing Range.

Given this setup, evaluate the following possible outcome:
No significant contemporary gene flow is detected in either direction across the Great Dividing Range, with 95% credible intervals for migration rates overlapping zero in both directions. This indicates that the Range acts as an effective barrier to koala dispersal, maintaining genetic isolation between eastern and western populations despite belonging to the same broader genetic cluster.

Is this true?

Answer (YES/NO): NO